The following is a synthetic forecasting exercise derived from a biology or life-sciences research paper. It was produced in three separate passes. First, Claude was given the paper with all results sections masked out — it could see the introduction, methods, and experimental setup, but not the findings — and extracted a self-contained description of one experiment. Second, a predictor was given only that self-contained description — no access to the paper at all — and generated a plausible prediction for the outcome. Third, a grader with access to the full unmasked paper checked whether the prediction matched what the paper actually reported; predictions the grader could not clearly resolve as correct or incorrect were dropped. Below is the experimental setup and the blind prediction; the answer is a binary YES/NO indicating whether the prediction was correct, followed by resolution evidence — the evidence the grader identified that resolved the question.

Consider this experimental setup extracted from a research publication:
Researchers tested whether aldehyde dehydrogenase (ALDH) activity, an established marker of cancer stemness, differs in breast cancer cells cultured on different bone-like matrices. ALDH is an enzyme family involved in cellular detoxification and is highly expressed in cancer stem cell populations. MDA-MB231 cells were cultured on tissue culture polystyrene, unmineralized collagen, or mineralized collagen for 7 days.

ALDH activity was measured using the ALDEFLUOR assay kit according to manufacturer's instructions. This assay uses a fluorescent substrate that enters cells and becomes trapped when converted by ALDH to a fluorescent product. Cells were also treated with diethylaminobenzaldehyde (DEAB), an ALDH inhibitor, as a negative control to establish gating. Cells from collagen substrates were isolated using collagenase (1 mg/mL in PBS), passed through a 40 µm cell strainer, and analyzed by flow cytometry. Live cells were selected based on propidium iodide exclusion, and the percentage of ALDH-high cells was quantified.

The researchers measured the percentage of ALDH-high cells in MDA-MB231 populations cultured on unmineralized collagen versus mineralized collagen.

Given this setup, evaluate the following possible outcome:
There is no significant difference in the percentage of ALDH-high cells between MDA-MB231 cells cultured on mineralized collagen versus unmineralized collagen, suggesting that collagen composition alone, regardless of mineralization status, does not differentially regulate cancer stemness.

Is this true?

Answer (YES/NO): NO